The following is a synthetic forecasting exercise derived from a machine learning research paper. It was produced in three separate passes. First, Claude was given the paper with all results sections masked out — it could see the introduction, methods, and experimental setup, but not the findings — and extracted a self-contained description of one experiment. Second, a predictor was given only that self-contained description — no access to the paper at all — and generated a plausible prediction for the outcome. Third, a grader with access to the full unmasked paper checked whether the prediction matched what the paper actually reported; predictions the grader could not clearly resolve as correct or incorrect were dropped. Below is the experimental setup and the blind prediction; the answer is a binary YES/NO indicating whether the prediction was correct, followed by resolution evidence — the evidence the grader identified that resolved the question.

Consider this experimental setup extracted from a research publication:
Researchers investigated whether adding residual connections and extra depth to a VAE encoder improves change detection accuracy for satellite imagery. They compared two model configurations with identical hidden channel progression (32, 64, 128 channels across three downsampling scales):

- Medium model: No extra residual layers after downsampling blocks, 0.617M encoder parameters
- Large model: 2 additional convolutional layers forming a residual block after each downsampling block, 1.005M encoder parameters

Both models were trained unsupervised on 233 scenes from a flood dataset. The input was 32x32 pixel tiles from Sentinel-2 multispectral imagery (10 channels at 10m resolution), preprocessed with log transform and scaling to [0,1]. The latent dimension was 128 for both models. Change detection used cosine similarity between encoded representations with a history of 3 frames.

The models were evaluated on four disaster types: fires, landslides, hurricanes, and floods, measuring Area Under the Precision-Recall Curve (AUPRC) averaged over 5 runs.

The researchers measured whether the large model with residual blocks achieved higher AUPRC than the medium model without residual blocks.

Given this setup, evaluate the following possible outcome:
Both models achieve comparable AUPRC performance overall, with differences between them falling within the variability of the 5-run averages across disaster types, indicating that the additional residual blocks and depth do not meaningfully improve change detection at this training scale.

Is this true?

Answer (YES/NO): YES